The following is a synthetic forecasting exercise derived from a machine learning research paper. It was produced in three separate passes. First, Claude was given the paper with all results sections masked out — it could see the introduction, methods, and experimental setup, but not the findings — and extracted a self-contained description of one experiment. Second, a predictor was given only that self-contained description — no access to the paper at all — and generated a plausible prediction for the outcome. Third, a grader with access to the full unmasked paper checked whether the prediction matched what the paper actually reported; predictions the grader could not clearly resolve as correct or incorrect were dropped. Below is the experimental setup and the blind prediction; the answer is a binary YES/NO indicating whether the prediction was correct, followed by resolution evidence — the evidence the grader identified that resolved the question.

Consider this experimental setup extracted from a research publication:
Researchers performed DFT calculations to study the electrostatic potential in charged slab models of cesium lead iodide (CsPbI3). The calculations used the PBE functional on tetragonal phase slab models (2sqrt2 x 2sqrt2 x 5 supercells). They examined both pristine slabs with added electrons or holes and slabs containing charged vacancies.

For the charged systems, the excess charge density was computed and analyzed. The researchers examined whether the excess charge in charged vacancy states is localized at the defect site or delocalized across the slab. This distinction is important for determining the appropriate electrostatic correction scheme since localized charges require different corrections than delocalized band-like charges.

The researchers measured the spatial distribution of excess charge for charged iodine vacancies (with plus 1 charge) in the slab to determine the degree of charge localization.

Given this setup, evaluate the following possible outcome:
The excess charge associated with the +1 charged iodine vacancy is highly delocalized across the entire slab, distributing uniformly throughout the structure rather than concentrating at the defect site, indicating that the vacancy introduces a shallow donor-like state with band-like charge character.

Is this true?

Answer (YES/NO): NO